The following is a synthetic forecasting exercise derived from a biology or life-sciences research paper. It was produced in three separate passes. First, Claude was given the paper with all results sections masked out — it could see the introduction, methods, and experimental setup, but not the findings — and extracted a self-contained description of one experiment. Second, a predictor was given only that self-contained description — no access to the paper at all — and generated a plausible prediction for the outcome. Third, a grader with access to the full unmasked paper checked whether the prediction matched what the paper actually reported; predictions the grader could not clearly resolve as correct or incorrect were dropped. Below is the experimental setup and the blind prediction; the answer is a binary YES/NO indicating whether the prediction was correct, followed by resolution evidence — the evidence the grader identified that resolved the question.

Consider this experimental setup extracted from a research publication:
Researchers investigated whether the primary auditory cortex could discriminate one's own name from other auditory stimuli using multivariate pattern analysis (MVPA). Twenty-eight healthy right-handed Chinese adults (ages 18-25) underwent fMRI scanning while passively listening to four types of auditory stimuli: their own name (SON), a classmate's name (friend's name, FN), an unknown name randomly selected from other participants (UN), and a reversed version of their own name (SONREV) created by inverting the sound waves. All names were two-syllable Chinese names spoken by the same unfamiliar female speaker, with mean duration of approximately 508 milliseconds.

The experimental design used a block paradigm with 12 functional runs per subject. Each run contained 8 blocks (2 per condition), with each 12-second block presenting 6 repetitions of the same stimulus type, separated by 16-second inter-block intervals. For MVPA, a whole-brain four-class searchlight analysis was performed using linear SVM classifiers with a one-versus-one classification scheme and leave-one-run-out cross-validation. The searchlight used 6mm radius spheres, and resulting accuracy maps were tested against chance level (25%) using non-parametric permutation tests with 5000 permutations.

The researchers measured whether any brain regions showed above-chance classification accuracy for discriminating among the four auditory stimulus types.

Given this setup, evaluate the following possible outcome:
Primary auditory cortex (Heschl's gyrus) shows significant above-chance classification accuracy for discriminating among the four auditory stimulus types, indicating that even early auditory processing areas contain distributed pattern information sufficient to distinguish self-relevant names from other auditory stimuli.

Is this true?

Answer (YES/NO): YES